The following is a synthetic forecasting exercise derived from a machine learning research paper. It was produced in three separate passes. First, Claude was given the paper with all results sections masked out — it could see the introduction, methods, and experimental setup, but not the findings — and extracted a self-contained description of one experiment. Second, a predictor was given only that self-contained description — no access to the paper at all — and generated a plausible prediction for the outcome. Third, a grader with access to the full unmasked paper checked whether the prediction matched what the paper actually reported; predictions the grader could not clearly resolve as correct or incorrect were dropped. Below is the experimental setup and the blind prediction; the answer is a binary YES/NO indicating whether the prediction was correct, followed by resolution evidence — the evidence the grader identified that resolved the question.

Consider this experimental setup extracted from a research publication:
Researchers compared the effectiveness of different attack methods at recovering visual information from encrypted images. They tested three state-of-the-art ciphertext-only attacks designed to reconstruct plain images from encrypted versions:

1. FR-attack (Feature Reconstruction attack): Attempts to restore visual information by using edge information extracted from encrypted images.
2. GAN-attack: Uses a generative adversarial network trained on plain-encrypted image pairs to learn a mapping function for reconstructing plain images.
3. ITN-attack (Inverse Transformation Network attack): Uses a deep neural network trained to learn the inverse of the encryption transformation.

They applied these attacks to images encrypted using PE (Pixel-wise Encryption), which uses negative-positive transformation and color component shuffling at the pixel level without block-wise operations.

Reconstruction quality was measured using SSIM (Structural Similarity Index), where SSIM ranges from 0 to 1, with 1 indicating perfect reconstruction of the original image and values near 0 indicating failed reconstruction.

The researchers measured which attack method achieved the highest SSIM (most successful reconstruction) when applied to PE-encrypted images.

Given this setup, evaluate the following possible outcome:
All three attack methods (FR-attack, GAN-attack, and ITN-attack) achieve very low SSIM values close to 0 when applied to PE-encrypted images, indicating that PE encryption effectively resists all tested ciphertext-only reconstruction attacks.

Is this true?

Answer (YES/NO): NO